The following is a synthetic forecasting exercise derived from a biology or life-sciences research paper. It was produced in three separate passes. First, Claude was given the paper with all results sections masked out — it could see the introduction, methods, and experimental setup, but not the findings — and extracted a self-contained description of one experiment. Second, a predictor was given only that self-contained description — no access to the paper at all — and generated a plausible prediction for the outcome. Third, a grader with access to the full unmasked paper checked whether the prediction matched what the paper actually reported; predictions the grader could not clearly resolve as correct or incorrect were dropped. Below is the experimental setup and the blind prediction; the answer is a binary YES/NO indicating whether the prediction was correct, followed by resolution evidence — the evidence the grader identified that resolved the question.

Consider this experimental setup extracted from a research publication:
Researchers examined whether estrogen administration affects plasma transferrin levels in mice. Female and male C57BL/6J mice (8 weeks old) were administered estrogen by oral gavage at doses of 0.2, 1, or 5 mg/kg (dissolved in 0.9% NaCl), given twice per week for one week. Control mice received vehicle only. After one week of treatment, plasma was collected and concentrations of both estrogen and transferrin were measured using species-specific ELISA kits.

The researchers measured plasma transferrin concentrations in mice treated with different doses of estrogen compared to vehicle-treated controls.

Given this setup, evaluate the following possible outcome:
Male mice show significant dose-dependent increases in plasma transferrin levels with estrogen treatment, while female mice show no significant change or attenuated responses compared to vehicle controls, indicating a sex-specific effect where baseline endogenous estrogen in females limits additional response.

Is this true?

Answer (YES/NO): NO